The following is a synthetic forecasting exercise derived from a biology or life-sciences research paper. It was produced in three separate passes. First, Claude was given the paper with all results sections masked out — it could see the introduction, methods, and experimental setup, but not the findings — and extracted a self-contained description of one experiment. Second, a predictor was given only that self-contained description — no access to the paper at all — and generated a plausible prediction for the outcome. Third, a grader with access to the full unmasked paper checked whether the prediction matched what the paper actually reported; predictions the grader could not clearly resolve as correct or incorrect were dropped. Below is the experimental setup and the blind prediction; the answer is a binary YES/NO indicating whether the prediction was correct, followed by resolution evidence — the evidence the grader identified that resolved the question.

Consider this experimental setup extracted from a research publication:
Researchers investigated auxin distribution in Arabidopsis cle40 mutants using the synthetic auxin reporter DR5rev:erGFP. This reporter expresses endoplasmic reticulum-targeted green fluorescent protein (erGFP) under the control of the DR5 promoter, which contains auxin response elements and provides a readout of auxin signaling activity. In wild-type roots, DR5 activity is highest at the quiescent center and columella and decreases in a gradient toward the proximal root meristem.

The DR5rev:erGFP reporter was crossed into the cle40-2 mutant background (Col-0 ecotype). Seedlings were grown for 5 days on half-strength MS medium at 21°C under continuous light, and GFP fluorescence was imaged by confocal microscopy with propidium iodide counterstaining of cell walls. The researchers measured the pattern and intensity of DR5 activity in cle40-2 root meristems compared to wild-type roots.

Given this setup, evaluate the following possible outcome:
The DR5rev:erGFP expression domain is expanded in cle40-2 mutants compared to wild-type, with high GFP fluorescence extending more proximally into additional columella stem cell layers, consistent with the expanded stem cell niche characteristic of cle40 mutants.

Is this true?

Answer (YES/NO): NO